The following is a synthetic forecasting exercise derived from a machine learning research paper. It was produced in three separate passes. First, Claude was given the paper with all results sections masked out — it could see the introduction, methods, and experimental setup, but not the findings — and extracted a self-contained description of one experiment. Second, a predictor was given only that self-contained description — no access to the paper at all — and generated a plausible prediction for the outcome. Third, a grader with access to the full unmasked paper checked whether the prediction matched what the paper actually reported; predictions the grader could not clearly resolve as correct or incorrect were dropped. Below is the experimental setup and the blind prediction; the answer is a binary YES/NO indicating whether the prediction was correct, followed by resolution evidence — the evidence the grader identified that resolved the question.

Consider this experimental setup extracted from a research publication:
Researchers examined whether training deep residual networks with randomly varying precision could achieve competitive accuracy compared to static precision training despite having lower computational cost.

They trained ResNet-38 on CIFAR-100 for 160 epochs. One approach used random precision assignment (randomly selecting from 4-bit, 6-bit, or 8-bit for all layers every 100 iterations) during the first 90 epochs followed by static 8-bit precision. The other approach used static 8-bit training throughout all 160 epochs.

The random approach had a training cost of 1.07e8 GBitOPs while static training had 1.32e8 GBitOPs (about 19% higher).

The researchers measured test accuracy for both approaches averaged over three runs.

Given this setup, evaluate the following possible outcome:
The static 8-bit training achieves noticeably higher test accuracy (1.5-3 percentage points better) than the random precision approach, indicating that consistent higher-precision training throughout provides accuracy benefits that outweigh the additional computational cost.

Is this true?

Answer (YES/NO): NO